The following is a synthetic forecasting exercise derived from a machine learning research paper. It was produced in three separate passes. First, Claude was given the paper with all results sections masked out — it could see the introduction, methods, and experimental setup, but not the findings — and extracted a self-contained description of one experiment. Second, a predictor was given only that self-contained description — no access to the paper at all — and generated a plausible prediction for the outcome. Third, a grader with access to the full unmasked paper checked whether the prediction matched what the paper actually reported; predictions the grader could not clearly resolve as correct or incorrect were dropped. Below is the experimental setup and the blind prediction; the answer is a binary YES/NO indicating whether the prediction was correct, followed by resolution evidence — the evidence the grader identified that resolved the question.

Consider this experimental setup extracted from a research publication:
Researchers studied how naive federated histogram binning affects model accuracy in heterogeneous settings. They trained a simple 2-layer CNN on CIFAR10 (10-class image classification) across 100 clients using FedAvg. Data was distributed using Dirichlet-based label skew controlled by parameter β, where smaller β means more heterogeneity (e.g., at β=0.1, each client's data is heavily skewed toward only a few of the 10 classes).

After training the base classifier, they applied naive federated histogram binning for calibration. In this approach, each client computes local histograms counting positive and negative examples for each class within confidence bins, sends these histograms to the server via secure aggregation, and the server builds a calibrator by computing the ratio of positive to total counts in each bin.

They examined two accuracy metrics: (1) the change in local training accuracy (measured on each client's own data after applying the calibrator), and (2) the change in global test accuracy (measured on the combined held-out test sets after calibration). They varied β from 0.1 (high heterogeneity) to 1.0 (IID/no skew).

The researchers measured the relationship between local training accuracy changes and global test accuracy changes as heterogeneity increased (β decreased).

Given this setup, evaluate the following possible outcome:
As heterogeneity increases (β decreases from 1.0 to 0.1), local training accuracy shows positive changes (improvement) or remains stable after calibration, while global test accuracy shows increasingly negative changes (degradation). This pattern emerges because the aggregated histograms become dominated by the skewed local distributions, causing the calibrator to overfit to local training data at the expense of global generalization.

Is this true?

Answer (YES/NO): YES